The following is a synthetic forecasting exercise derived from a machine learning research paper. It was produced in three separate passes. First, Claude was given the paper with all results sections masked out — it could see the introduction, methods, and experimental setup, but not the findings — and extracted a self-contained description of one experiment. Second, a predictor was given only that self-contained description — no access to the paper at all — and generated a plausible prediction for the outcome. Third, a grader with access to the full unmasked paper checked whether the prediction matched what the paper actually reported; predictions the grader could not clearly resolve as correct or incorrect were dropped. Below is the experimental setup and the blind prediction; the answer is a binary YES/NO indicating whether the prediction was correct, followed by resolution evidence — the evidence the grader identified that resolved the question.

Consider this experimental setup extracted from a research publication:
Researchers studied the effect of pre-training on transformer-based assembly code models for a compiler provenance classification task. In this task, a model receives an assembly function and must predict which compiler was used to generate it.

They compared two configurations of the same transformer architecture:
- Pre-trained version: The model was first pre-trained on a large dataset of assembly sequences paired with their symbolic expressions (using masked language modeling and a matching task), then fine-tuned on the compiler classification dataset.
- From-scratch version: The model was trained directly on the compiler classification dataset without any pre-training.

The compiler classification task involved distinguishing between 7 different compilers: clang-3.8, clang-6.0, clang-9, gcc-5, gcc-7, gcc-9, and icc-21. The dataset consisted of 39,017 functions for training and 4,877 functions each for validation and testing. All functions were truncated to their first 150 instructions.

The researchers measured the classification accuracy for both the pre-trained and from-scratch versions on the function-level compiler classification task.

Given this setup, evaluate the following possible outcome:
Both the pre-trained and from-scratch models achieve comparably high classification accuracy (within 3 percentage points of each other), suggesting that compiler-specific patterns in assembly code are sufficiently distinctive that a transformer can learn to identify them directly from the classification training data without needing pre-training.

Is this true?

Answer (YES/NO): NO